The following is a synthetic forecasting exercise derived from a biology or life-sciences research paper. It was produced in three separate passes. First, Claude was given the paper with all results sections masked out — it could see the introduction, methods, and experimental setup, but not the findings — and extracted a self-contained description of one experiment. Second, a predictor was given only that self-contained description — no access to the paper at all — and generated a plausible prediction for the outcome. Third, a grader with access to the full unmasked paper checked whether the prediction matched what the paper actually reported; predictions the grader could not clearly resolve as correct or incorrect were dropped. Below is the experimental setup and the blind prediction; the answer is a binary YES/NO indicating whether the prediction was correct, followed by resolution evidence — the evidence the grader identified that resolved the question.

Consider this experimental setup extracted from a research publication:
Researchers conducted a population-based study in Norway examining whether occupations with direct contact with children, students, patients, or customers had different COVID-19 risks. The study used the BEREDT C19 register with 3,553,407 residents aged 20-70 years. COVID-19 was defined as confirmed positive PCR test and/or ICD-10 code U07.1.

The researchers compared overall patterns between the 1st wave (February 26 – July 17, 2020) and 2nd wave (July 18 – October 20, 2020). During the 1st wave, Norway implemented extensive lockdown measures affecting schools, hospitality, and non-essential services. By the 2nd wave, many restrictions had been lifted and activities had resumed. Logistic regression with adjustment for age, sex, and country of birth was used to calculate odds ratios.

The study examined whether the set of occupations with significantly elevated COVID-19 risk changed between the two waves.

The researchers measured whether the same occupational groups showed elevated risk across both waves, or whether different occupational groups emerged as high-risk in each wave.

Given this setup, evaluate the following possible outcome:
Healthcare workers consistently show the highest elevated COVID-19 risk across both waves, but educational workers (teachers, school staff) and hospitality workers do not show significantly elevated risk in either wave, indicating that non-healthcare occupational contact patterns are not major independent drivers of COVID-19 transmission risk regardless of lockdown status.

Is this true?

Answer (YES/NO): NO